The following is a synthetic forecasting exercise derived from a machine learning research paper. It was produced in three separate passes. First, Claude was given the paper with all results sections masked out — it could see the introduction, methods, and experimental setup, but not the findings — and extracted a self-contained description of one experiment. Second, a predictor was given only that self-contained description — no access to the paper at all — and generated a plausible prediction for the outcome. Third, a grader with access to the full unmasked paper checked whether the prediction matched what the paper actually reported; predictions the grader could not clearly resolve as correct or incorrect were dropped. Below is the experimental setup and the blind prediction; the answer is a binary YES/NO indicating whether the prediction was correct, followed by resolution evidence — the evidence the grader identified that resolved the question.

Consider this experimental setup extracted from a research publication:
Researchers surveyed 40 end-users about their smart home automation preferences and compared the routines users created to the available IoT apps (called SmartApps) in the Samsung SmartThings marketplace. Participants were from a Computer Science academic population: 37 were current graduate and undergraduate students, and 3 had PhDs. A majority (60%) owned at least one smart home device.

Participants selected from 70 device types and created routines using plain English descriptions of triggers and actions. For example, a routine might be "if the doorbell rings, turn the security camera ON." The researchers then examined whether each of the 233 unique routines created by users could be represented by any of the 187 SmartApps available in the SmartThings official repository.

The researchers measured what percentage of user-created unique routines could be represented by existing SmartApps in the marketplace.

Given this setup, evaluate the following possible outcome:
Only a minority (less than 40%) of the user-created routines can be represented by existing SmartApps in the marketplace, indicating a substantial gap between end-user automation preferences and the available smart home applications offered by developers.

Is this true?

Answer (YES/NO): NO